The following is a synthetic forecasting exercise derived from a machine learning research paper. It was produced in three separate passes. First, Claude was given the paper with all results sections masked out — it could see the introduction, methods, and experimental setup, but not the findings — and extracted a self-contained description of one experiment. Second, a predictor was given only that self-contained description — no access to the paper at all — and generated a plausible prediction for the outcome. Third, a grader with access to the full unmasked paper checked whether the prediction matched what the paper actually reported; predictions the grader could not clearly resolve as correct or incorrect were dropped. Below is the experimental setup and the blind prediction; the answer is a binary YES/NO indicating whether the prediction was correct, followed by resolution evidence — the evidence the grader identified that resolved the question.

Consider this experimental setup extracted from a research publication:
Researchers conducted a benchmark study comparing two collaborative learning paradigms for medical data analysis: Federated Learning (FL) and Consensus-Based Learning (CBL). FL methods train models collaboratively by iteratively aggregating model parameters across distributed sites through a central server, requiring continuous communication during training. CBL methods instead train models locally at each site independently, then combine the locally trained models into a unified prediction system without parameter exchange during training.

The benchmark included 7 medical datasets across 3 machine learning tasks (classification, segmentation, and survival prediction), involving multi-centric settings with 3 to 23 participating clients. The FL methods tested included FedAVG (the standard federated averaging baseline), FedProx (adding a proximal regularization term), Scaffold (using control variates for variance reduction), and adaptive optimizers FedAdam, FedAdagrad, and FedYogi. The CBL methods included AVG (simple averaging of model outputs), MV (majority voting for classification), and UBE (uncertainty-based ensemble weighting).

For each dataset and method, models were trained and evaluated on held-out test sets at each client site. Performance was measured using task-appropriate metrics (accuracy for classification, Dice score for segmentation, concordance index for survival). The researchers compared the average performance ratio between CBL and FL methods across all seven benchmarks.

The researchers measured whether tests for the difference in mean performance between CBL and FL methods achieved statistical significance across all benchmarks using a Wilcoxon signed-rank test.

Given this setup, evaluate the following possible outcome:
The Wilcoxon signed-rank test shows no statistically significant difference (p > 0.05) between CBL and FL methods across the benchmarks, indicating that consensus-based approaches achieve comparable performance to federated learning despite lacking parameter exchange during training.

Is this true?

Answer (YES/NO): YES